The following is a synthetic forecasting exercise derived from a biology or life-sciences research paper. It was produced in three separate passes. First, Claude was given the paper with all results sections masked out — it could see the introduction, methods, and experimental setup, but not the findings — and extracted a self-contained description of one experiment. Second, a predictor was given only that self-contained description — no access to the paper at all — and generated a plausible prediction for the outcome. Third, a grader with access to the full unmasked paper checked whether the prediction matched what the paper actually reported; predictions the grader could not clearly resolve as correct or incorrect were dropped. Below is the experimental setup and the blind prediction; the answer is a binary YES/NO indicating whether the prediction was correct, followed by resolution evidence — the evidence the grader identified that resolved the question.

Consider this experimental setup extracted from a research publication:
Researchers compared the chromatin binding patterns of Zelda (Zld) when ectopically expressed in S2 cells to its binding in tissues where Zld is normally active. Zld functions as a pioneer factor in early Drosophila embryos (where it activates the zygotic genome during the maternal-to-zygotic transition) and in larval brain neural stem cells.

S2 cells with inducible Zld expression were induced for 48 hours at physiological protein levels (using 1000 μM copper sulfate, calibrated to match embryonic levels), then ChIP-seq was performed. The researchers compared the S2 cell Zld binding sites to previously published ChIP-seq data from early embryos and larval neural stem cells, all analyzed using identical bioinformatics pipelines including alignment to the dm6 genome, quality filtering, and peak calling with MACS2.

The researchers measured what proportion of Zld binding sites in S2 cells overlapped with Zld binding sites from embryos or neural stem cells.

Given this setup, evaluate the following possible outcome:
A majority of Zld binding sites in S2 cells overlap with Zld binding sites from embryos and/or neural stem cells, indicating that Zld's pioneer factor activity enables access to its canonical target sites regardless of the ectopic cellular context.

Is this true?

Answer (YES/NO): NO